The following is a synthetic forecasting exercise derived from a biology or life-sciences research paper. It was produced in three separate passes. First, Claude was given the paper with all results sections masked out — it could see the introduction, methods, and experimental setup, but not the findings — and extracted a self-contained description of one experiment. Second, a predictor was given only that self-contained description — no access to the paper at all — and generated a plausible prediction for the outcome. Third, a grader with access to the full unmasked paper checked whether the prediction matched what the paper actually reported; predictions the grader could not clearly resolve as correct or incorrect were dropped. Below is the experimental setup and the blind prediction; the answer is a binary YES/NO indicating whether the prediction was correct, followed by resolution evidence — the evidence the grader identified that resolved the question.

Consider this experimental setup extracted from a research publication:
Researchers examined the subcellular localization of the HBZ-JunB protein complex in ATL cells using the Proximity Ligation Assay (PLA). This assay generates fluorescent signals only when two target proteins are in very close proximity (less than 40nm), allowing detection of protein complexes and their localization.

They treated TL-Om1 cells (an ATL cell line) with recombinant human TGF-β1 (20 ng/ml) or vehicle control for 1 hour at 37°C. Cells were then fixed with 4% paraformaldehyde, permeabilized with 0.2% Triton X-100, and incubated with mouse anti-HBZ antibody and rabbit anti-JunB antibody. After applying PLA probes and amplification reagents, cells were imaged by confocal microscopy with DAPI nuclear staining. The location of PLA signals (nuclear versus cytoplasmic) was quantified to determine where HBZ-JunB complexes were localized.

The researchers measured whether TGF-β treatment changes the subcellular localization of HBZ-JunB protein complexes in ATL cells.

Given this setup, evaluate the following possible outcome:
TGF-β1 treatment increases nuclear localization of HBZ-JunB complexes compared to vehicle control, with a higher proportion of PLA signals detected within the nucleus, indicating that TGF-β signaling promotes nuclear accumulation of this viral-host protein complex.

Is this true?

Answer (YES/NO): YES